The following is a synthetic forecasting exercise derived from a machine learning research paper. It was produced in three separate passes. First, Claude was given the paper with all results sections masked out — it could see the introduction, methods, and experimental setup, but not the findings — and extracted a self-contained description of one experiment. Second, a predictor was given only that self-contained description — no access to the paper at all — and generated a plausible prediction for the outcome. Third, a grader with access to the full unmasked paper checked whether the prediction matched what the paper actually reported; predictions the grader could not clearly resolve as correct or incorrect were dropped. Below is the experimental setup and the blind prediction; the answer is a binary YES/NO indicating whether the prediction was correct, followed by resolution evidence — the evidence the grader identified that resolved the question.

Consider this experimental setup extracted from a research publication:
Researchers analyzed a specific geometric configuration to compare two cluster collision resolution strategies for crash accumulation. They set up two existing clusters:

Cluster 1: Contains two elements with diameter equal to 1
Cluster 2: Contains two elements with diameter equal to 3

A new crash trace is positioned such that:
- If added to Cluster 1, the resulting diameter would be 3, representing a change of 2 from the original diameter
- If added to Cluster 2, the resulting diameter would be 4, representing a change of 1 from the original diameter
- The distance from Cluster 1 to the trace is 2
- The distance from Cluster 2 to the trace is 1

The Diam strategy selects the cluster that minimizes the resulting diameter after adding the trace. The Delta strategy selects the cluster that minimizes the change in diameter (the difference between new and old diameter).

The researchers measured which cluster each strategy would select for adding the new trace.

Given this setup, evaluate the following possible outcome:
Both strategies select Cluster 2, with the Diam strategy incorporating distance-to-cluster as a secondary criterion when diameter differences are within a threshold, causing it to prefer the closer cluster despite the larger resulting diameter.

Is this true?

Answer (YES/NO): NO